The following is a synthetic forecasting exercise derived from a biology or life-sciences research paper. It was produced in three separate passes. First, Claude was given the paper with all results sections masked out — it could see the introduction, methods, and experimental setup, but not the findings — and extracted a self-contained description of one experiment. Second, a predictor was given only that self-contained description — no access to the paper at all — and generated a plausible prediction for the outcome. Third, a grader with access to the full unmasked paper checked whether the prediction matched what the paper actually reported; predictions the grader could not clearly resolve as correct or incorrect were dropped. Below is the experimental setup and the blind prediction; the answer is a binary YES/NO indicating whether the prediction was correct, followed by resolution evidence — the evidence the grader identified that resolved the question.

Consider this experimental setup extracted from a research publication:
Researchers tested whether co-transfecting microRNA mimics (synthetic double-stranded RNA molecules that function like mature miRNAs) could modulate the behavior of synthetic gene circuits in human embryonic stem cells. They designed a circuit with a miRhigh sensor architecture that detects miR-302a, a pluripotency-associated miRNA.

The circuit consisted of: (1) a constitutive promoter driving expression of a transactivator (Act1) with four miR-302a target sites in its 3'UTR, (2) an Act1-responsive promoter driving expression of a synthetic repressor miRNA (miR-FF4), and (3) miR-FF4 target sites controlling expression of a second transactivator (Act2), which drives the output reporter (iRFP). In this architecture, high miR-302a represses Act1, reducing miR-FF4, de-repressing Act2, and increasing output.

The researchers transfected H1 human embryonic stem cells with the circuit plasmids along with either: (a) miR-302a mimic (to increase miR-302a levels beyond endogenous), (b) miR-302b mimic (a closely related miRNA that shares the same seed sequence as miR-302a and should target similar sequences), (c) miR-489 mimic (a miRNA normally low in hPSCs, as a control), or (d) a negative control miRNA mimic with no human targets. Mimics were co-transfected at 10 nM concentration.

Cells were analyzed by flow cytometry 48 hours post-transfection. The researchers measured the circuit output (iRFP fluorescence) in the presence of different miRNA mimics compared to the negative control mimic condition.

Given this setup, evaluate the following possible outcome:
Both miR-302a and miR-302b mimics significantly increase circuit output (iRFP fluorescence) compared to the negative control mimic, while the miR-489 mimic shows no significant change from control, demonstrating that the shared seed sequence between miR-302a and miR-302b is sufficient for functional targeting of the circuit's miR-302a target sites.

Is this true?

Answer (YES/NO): NO